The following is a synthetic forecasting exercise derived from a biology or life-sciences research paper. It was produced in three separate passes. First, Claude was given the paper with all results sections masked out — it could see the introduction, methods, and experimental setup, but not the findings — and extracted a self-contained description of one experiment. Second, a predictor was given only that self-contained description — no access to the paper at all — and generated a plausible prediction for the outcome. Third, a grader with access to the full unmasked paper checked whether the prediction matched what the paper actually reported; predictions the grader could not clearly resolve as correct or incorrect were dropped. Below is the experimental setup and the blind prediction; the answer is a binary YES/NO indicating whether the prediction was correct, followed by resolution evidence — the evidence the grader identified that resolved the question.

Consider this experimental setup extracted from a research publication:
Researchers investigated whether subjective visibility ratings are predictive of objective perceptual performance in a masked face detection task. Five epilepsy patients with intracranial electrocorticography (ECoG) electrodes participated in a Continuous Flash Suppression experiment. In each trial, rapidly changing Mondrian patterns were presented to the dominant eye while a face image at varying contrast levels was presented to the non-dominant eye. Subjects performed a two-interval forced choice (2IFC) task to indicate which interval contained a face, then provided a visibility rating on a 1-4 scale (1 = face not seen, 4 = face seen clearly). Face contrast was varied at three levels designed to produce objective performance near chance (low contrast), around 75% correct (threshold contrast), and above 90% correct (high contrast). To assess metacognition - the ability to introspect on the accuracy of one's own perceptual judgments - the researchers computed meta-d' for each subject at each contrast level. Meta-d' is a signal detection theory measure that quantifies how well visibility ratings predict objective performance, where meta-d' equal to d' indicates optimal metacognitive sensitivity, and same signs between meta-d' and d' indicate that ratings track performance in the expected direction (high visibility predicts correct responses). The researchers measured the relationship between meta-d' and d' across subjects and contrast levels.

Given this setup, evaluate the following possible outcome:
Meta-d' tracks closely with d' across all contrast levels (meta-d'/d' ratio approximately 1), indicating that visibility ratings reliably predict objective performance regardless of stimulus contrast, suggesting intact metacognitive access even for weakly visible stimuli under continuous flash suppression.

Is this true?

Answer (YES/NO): NO